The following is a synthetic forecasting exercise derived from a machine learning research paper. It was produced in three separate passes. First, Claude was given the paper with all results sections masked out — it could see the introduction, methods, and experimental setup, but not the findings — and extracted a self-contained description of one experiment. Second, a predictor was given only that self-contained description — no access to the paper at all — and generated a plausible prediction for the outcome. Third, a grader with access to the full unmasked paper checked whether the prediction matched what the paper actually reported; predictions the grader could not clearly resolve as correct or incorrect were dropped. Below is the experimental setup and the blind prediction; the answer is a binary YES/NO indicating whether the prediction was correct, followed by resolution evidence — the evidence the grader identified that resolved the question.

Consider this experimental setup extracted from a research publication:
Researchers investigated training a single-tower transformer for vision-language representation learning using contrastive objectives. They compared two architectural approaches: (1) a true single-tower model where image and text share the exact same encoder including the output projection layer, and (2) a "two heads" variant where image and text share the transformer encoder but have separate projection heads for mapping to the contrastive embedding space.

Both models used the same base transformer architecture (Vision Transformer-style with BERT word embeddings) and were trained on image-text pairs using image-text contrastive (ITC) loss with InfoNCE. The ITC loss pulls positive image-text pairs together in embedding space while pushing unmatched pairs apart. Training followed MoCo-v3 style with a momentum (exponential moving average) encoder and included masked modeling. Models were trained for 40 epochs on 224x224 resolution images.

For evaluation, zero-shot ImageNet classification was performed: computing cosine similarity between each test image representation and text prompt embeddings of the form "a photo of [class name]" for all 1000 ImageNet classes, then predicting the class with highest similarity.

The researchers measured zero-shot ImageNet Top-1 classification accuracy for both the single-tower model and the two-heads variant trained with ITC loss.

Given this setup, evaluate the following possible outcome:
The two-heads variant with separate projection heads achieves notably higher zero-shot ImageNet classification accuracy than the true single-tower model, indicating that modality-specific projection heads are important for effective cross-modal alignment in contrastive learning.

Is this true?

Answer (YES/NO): YES